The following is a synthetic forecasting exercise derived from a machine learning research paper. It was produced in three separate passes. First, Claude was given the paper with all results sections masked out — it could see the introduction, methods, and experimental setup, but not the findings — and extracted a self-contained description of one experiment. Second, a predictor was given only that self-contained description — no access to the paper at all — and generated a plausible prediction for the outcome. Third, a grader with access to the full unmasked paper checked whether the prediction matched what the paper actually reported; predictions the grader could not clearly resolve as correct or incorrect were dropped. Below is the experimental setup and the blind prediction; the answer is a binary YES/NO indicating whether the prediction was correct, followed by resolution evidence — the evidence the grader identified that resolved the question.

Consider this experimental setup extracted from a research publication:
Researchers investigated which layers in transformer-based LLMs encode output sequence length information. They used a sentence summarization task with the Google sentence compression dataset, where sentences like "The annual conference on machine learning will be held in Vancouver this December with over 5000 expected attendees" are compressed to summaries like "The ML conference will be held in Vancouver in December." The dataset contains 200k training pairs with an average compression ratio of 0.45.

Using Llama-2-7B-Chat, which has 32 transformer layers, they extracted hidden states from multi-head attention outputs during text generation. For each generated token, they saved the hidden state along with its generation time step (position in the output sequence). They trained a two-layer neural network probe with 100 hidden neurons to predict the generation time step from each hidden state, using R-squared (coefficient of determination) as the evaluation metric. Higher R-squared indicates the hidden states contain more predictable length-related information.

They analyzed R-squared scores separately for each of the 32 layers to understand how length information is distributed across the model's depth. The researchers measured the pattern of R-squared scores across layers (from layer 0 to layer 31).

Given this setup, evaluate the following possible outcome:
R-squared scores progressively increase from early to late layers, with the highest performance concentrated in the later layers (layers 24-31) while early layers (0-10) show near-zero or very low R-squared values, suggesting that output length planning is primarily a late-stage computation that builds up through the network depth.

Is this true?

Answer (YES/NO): NO